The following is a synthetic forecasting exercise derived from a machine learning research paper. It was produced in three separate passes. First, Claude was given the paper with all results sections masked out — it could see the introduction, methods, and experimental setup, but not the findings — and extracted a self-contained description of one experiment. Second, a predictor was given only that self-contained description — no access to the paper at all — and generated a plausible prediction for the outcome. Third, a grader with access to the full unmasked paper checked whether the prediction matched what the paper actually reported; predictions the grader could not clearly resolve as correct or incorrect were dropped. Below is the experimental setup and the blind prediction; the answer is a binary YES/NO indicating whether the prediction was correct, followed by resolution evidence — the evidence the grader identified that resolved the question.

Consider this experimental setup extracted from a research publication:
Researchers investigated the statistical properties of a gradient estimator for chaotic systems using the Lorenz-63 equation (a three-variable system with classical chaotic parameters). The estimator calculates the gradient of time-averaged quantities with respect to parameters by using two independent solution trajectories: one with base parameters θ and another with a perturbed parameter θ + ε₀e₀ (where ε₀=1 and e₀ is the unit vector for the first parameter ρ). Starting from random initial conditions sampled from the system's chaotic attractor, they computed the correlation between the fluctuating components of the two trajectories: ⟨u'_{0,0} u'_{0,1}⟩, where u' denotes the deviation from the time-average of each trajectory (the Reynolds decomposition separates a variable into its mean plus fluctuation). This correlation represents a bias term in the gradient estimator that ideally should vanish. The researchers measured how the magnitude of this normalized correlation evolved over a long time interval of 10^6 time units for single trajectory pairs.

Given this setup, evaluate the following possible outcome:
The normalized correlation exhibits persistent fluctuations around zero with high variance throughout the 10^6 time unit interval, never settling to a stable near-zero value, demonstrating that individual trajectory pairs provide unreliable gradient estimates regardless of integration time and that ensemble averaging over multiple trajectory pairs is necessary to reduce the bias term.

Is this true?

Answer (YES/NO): NO